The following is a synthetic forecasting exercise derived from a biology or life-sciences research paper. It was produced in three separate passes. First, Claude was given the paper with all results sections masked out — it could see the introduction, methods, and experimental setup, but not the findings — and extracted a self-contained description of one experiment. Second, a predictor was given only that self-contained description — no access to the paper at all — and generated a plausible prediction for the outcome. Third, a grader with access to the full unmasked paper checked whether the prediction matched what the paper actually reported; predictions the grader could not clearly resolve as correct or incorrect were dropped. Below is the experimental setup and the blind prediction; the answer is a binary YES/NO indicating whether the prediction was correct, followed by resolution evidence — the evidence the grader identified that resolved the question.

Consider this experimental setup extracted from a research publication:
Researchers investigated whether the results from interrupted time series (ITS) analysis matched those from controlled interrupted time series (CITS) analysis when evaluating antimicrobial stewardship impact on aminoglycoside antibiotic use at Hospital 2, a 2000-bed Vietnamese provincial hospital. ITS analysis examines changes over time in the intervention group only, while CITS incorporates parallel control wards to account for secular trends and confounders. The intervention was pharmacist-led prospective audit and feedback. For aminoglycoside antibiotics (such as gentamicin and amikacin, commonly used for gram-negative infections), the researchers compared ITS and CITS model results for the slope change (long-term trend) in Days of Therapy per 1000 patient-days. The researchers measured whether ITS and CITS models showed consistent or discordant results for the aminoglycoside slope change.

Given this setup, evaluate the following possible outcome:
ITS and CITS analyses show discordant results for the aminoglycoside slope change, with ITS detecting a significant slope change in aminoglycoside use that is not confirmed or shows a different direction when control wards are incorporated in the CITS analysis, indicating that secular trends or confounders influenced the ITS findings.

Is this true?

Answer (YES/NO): NO